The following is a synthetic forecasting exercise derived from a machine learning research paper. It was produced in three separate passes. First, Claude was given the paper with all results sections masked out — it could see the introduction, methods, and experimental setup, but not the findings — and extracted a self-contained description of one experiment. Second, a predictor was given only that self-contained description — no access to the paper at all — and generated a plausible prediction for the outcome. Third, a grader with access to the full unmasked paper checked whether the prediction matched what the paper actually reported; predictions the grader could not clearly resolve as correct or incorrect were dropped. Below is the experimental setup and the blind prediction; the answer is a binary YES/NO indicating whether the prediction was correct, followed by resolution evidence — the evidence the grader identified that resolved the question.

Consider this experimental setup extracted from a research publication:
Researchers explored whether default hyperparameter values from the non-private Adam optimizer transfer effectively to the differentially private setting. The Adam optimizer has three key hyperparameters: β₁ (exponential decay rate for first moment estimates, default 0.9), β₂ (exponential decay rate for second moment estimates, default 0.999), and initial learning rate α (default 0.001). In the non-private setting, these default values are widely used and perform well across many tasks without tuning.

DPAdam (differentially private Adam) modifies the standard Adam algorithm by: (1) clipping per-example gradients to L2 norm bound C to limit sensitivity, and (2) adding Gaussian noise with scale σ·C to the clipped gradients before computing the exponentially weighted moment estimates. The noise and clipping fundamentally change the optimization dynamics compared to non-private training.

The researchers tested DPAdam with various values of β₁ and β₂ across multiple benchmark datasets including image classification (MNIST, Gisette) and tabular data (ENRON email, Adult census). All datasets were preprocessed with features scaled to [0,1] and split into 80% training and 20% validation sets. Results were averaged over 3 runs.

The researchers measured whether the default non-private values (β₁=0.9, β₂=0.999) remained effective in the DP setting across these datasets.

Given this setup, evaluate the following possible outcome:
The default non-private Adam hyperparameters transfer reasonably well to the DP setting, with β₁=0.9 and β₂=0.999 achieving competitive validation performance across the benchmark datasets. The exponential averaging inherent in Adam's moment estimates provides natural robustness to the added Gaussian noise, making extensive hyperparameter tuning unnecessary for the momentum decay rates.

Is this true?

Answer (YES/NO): YES